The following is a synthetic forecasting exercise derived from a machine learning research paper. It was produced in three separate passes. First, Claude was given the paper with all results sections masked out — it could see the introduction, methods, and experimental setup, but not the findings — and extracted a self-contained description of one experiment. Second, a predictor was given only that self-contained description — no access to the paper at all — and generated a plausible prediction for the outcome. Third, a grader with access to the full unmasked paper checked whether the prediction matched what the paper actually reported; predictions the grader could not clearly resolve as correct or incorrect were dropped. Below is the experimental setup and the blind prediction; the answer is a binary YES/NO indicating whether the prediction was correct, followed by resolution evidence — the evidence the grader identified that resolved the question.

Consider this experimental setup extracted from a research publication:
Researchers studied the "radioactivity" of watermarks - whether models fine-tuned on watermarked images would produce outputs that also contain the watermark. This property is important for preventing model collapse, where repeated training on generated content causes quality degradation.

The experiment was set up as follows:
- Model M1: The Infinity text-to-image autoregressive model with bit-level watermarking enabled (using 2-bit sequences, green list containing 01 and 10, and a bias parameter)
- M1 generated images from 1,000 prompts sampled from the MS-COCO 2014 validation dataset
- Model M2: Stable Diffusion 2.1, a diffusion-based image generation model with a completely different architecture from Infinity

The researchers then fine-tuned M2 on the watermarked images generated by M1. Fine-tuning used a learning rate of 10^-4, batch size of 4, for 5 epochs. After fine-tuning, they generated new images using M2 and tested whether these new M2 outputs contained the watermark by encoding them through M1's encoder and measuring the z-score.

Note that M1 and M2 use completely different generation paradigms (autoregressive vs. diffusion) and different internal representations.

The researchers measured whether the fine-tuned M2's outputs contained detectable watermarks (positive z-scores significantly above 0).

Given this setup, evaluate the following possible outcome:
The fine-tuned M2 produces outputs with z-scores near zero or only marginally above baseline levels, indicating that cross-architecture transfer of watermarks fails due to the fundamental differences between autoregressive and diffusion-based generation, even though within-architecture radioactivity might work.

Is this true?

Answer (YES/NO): NO